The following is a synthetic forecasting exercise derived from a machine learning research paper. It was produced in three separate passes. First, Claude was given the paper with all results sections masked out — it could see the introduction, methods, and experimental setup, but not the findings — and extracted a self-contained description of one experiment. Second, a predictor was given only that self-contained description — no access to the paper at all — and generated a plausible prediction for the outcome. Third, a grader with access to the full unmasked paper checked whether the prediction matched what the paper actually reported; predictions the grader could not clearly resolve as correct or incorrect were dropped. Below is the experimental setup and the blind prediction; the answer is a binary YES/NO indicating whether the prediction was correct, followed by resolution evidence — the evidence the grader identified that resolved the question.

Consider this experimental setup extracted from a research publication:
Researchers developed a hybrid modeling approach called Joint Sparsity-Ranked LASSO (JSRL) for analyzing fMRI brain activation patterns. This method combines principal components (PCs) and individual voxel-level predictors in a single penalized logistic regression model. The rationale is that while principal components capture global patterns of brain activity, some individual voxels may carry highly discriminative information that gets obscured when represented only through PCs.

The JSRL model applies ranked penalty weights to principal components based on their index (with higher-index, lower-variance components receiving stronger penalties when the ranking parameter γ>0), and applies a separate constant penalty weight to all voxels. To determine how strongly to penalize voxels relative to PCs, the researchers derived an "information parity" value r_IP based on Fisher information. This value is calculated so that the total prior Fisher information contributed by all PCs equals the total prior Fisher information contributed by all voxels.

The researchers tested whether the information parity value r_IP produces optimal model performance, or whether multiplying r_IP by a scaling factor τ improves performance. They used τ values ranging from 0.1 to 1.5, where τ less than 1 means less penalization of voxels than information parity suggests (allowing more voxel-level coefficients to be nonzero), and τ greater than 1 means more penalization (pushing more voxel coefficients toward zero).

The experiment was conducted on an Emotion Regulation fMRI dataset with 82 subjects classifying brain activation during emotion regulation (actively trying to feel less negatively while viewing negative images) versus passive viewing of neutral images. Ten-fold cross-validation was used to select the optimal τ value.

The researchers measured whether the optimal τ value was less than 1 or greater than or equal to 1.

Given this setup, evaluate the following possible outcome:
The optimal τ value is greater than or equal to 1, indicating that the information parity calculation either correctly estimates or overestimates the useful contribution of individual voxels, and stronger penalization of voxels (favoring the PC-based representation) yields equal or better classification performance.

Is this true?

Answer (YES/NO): NO